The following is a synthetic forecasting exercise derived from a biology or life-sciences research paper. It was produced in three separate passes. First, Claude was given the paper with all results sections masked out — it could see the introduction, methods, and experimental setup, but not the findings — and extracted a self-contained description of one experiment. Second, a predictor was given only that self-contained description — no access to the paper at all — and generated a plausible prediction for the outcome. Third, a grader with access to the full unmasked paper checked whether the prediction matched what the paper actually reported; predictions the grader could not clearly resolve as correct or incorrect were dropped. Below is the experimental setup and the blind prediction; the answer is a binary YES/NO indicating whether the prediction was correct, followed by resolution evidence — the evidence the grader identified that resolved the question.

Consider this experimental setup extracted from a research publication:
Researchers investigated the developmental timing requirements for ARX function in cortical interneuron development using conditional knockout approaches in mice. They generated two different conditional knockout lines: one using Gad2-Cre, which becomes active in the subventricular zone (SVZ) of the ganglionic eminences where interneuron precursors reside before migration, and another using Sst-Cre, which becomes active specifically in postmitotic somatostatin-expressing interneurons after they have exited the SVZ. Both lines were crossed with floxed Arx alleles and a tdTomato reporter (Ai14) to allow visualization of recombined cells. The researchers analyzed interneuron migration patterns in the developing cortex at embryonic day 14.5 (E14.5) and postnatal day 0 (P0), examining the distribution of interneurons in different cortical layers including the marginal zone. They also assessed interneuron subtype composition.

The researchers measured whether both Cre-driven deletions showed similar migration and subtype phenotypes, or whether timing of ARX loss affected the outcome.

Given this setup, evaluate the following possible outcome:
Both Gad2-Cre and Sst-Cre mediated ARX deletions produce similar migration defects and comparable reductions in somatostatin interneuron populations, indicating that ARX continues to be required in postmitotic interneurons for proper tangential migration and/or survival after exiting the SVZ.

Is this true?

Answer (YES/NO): NO